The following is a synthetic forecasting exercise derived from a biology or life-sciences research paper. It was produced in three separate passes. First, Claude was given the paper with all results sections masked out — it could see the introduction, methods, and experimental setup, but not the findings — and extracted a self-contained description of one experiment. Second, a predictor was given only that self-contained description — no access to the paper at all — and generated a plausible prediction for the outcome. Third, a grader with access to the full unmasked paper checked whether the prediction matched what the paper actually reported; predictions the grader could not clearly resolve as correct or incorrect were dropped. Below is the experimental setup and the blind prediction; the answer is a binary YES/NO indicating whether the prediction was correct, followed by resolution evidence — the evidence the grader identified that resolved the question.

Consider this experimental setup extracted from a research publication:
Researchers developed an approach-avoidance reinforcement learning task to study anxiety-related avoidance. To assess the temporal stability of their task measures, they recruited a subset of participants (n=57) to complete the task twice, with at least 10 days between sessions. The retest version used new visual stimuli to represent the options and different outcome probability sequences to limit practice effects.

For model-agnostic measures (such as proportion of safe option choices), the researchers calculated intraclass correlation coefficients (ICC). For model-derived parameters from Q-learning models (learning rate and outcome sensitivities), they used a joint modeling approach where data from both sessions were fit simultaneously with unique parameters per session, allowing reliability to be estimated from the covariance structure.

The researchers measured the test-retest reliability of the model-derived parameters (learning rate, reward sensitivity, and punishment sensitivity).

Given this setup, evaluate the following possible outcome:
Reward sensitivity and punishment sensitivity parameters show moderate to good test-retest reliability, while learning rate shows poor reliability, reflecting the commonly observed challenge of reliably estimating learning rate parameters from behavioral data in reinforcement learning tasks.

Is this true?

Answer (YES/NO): NO